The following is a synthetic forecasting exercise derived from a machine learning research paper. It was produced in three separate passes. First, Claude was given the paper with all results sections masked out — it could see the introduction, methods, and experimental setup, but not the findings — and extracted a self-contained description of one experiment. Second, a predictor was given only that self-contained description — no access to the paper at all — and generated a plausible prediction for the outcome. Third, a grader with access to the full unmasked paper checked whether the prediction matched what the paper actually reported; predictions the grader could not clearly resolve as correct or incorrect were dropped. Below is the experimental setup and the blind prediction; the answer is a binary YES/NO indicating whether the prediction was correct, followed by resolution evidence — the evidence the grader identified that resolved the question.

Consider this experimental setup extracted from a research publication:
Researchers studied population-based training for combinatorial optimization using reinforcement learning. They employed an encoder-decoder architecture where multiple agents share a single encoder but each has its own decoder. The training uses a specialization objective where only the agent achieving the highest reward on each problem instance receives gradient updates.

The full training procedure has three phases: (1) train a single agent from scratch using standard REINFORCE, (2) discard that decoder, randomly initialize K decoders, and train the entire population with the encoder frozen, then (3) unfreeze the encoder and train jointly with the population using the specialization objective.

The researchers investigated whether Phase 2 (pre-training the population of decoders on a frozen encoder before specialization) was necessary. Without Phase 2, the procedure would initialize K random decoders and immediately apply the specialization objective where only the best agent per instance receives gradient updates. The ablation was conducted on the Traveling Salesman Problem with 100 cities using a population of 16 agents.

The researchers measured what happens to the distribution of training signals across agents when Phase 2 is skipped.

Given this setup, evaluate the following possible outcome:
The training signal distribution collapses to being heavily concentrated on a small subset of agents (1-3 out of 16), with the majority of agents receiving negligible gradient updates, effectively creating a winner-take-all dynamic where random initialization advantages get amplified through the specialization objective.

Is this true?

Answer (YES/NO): YES